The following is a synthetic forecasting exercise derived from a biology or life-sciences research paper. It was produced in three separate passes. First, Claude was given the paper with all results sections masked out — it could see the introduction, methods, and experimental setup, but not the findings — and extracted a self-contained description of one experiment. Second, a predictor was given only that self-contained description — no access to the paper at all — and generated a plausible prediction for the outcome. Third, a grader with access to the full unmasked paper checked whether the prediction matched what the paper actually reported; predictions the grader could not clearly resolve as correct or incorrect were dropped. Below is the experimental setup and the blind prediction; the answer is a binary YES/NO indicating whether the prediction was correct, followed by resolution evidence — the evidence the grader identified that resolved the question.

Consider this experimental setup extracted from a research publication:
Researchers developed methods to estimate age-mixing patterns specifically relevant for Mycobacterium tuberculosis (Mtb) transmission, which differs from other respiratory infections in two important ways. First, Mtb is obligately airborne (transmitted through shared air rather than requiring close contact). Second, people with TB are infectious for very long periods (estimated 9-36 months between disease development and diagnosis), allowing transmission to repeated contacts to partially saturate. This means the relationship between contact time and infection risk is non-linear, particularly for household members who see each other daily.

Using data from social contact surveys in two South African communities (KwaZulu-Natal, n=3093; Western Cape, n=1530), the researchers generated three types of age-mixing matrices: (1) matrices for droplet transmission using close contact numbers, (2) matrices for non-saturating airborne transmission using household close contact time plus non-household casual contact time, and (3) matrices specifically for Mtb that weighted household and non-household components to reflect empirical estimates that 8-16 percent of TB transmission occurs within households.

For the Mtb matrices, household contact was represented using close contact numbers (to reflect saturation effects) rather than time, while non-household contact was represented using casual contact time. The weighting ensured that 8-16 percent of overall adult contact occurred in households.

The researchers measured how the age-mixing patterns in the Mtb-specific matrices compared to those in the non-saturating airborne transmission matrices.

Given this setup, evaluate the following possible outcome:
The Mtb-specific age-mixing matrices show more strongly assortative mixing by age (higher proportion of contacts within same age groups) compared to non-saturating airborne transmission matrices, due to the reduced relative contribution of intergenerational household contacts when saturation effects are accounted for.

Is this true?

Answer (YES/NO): NO